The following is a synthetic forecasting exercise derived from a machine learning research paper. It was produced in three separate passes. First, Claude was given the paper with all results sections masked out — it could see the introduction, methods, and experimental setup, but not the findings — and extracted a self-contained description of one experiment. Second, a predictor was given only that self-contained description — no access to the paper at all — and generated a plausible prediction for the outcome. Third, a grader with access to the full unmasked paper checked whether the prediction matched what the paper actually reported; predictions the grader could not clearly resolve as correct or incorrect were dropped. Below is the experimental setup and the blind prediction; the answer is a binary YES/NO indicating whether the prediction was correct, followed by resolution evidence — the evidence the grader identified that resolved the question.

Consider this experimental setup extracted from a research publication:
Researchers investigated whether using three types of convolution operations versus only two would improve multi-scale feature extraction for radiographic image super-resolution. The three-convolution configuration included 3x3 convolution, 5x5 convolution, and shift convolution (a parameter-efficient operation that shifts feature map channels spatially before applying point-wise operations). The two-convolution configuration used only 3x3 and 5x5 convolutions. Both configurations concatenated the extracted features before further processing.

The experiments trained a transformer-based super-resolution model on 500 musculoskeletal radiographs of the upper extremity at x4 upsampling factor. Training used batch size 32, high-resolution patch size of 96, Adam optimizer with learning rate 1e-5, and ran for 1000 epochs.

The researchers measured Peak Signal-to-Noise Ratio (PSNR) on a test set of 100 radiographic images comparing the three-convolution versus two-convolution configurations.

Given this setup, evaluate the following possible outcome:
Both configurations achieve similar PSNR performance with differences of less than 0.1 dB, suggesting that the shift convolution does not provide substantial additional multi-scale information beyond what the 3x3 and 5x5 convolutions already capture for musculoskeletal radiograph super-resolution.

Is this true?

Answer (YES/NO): YES